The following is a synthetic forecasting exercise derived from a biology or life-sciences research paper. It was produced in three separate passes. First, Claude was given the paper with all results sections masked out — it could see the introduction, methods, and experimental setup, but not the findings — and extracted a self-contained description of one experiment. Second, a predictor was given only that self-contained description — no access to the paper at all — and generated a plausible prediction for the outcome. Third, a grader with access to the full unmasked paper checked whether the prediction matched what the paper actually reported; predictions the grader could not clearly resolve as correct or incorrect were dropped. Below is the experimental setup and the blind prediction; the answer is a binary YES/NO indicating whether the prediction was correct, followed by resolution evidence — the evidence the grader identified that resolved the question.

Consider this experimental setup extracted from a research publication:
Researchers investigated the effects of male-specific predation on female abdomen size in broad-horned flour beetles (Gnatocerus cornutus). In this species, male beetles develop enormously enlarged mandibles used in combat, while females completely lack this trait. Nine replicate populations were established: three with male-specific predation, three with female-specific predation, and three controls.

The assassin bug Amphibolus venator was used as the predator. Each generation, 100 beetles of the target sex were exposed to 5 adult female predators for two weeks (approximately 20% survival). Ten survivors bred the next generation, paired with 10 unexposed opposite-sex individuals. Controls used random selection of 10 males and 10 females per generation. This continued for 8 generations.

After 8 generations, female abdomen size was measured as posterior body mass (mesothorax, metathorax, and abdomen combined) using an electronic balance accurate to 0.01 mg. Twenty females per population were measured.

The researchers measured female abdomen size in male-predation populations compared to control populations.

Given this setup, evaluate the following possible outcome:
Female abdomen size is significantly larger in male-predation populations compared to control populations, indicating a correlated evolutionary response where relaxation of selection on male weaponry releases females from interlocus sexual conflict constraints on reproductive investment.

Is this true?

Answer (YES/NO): NO